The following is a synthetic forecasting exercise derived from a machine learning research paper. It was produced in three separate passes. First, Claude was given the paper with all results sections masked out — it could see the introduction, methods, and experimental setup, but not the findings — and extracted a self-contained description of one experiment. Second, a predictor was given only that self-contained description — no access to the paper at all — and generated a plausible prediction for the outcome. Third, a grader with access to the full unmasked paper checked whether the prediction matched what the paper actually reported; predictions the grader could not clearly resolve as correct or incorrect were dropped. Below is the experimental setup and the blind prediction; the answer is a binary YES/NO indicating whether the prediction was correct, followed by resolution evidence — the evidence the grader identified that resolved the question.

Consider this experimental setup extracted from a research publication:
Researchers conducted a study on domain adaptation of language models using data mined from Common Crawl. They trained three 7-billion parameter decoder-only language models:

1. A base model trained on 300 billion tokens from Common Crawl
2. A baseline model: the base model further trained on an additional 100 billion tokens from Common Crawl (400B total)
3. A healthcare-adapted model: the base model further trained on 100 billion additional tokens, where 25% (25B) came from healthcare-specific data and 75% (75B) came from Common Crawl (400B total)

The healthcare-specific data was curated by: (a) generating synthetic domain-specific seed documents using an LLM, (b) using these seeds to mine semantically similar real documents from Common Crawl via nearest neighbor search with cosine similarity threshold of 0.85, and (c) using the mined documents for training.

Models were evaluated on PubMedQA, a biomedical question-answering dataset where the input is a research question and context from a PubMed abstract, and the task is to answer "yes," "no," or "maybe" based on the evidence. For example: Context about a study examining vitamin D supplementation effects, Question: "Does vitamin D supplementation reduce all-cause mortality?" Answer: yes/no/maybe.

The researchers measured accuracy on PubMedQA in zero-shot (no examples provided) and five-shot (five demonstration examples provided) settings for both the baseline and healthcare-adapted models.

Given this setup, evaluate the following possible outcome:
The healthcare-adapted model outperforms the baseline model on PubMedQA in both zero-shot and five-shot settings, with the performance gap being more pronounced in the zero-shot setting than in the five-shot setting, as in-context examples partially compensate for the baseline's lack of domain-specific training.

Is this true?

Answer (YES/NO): NO